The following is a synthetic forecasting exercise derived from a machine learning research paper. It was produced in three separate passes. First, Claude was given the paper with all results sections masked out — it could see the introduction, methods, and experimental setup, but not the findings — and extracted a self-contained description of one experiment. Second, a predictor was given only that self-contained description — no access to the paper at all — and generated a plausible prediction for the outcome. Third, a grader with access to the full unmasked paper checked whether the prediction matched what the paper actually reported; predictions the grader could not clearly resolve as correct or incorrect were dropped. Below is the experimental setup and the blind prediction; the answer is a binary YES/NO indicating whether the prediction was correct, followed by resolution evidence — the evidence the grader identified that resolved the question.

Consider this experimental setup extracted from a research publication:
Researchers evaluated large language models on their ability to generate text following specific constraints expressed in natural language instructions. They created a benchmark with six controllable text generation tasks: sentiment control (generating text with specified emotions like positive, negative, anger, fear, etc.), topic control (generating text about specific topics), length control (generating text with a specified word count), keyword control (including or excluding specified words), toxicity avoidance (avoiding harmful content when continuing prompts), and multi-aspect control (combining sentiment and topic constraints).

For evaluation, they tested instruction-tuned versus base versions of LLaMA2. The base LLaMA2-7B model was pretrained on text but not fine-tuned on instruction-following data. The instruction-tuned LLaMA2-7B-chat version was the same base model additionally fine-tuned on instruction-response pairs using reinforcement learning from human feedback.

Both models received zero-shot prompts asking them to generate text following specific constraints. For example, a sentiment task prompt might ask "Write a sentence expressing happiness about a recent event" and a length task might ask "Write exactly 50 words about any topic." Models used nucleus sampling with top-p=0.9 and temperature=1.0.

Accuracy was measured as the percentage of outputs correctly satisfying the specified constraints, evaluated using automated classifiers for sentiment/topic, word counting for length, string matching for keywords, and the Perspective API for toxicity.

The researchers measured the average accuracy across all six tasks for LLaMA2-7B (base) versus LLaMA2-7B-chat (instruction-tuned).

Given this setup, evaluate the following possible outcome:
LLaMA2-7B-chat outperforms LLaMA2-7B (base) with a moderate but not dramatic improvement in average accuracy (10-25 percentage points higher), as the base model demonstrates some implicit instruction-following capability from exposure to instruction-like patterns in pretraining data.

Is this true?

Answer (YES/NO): NO